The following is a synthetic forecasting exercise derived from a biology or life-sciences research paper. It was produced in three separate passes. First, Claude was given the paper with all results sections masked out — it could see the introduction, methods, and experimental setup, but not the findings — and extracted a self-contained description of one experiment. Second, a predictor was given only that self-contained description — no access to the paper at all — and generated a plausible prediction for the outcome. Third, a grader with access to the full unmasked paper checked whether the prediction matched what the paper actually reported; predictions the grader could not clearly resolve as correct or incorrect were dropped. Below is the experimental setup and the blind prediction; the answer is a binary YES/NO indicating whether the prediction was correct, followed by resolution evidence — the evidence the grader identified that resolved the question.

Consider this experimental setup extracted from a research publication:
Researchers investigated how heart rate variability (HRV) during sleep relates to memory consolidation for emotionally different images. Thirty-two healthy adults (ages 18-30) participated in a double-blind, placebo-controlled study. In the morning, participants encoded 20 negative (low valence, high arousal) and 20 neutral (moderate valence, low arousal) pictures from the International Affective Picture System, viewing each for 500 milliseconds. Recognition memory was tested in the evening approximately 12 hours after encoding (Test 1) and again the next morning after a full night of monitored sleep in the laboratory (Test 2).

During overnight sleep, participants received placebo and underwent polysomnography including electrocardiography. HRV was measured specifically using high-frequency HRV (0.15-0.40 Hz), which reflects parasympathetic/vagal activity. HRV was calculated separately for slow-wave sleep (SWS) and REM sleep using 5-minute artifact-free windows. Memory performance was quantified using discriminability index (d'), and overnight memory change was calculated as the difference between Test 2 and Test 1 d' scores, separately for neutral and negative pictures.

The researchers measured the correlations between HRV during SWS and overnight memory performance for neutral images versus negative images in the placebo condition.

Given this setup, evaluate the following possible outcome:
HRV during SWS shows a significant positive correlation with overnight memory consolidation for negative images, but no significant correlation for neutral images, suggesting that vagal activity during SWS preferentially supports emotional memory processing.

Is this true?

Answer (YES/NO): NO